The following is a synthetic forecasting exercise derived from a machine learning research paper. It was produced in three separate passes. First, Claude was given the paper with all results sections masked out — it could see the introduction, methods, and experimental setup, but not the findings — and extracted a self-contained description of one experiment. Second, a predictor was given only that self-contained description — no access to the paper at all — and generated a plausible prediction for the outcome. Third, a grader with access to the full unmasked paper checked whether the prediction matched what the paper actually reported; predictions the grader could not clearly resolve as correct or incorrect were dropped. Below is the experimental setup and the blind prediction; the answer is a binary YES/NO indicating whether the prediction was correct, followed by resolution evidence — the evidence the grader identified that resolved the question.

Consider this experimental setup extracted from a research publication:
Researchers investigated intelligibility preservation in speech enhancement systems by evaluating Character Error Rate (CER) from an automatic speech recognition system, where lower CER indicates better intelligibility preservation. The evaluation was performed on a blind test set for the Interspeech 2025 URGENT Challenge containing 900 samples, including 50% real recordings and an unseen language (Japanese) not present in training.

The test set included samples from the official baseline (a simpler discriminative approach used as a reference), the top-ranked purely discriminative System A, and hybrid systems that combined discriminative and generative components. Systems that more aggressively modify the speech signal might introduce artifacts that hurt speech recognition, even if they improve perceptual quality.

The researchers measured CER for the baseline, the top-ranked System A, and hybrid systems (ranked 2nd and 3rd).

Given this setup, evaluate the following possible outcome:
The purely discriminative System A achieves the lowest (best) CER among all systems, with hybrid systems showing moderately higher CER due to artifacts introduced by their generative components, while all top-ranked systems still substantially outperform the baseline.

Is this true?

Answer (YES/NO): NO